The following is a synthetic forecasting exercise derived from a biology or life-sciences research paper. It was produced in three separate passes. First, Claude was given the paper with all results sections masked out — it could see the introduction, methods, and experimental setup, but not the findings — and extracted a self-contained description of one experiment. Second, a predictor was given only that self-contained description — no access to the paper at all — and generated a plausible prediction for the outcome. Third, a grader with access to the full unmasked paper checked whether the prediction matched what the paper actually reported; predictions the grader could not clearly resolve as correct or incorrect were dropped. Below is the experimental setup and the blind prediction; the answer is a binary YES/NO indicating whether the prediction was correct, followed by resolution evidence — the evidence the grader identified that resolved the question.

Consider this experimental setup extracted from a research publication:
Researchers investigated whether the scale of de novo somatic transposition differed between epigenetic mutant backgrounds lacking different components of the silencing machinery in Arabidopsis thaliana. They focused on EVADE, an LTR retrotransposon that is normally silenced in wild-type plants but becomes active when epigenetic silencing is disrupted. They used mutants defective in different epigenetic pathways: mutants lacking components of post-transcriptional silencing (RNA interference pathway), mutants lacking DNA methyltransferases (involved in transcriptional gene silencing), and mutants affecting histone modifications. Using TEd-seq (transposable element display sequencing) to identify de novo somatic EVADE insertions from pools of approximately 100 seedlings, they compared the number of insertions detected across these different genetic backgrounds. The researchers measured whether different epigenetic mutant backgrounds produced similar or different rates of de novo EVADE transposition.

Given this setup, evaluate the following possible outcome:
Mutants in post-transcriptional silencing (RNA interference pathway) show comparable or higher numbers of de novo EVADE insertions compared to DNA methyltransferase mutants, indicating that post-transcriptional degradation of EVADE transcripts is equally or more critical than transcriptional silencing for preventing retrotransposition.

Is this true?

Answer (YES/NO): NO